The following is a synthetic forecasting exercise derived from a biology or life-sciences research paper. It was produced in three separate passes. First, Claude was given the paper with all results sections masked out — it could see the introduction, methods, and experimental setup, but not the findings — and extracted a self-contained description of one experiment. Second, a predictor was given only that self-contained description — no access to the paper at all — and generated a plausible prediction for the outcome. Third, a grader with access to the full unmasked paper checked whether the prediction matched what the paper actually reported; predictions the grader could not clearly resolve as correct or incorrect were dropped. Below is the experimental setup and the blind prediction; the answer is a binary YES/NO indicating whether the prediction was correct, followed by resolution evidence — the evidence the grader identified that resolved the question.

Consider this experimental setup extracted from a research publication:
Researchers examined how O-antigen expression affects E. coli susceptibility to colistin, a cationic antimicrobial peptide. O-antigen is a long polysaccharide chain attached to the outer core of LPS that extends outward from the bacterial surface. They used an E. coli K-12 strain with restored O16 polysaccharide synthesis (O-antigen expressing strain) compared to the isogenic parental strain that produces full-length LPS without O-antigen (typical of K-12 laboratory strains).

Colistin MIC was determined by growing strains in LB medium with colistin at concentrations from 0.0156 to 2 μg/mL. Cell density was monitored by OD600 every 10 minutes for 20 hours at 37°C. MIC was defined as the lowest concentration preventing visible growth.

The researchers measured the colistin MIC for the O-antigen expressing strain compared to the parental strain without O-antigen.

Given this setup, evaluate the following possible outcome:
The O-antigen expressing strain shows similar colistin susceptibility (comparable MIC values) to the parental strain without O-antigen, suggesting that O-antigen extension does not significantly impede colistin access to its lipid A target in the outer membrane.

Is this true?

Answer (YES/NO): NO